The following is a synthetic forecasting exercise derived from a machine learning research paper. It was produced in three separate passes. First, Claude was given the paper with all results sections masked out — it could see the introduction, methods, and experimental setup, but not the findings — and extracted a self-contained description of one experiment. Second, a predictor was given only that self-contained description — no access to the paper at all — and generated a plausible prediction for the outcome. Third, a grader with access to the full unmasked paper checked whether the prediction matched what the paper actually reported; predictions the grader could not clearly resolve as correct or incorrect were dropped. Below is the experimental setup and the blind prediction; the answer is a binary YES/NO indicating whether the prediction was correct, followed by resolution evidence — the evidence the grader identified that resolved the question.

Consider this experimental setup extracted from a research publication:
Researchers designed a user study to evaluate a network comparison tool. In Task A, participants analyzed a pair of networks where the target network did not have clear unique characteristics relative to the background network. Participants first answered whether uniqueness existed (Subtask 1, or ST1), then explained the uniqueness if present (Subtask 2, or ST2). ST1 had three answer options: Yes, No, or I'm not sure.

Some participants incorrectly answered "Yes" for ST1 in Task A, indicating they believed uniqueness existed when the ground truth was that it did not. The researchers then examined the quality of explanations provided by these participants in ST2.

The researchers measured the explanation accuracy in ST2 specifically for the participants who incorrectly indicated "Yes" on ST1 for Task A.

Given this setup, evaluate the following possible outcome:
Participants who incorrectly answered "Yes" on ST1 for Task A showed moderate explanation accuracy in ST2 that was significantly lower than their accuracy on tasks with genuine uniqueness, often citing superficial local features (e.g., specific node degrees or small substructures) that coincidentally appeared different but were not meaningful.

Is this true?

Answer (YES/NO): NO